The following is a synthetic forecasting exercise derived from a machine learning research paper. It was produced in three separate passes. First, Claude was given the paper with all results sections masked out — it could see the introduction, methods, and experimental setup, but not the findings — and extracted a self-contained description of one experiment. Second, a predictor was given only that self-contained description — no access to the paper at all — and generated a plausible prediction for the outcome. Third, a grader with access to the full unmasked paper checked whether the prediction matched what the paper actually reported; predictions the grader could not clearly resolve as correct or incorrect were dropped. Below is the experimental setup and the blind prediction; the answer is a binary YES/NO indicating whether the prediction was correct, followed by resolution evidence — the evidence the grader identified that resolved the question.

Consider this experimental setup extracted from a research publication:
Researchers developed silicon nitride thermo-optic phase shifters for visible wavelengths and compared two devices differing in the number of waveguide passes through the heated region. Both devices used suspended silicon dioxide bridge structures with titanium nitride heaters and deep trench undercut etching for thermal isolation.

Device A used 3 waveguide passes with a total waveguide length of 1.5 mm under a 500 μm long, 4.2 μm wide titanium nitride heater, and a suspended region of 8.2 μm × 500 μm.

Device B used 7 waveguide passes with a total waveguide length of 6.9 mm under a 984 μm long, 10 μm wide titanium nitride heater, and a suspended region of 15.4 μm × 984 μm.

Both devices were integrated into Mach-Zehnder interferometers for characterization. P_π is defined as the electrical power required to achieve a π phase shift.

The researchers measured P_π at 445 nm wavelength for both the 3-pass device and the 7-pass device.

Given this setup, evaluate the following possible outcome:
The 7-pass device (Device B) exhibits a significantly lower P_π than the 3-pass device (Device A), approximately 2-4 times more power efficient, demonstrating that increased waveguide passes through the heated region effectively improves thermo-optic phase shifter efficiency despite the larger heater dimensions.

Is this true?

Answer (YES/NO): NO